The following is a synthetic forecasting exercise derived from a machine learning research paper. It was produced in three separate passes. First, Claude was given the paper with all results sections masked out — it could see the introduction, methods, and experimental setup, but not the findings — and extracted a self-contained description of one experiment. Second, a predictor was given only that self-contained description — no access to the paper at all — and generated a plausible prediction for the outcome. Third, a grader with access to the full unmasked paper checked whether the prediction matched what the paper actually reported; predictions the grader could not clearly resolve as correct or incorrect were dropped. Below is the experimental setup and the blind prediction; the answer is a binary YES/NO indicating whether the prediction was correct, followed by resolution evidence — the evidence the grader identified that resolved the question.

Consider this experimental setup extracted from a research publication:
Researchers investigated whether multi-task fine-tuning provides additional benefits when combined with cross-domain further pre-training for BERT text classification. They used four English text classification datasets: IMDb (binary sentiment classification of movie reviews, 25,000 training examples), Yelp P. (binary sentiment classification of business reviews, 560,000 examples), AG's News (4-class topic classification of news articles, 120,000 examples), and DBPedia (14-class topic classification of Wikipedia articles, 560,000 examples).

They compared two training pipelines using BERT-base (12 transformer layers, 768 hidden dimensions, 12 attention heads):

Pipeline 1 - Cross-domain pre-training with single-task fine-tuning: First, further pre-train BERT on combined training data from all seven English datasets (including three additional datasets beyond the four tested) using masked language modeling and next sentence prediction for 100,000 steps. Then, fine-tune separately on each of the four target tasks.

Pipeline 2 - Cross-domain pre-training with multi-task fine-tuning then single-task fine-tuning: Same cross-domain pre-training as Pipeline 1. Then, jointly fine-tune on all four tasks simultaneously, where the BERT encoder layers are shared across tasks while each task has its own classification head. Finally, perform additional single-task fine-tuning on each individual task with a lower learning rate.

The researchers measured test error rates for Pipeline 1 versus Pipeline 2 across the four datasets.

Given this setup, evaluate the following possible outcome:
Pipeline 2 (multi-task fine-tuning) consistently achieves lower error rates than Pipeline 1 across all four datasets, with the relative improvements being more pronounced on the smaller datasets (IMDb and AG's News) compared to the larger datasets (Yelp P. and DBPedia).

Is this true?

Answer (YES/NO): NO